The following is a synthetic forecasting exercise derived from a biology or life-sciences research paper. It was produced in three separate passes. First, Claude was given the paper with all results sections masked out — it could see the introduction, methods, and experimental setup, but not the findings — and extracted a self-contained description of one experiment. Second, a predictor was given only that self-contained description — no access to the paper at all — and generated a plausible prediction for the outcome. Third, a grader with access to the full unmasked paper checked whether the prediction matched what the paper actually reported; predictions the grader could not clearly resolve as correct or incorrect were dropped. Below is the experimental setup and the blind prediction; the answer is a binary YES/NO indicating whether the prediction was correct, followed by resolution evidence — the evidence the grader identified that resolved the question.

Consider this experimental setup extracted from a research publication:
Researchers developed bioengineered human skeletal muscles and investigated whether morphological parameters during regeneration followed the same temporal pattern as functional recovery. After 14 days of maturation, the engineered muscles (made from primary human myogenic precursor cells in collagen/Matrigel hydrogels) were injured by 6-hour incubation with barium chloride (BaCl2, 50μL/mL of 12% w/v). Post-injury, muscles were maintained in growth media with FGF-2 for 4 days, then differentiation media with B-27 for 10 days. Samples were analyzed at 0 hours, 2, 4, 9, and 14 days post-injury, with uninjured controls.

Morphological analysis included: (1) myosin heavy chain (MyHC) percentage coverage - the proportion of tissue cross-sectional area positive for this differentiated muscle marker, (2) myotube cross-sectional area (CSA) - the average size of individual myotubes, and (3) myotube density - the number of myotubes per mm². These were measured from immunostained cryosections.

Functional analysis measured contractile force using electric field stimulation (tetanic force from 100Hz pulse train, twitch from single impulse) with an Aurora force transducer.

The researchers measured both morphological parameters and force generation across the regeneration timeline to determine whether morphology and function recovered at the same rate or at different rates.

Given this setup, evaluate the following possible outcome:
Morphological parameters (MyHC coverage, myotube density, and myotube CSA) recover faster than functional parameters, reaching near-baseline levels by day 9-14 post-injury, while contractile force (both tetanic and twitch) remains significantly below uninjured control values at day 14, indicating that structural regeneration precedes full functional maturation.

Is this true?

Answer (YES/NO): NO